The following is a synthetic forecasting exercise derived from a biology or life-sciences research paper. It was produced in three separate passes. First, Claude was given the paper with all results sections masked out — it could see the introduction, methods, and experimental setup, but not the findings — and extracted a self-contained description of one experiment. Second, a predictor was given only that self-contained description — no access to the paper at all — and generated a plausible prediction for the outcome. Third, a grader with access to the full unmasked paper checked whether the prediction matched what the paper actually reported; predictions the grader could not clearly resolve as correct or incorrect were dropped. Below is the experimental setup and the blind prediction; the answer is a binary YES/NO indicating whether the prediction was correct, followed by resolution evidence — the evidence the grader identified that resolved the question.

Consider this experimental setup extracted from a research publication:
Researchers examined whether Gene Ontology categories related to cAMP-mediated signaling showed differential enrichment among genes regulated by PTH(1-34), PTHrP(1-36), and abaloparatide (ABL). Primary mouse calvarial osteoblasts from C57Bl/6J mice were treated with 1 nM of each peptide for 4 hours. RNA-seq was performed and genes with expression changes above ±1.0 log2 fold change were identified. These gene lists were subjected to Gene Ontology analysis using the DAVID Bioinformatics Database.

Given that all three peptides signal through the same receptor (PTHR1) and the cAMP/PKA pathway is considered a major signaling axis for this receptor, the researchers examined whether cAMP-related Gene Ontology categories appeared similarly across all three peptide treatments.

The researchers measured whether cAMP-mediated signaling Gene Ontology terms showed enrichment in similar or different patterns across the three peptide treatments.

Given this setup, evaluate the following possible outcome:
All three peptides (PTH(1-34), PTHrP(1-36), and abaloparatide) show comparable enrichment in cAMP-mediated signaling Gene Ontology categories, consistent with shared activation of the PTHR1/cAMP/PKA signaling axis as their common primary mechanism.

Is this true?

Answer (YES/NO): NO